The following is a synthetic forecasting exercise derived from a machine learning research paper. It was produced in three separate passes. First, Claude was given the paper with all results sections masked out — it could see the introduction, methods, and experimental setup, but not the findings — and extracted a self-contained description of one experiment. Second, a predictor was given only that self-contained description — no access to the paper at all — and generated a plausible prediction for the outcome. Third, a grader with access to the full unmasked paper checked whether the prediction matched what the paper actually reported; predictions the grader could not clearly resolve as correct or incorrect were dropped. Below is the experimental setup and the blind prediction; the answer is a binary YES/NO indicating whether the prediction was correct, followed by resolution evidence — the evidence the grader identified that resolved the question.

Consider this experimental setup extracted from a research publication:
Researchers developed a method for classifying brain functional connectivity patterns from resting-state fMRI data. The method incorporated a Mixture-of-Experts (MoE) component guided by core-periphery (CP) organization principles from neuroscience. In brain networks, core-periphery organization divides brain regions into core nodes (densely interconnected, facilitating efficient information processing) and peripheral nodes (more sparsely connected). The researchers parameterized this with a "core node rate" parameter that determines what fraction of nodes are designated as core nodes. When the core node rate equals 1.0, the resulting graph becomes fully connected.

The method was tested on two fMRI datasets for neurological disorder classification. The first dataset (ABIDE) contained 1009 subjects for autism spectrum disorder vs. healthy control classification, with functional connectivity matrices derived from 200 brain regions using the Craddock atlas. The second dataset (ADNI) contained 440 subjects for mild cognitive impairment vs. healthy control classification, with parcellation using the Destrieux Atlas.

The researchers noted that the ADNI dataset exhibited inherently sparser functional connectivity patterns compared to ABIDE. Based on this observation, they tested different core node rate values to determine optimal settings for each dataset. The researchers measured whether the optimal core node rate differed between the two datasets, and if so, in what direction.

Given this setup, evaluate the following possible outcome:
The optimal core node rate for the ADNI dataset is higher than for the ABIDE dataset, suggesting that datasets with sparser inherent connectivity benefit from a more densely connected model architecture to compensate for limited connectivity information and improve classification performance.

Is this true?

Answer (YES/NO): YES